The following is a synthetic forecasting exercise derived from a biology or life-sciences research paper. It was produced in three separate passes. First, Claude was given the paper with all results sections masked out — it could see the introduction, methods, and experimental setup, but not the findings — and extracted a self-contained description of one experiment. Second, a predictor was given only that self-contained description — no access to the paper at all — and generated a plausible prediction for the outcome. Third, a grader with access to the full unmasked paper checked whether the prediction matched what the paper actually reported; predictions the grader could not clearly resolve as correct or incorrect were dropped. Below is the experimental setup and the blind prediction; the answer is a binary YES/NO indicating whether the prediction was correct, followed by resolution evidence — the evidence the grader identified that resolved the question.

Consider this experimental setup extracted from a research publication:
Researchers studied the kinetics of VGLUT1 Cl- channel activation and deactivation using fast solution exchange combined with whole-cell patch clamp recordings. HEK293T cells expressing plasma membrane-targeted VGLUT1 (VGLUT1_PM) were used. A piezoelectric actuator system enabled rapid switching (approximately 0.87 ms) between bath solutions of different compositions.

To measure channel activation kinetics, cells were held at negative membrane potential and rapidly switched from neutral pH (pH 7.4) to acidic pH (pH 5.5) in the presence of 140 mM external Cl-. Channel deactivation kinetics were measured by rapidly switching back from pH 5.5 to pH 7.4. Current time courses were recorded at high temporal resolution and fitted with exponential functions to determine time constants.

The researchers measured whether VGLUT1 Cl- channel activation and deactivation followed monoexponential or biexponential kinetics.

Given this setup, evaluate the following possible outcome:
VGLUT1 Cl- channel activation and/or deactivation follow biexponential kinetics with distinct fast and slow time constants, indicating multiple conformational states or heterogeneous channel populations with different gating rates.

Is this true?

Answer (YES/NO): YES